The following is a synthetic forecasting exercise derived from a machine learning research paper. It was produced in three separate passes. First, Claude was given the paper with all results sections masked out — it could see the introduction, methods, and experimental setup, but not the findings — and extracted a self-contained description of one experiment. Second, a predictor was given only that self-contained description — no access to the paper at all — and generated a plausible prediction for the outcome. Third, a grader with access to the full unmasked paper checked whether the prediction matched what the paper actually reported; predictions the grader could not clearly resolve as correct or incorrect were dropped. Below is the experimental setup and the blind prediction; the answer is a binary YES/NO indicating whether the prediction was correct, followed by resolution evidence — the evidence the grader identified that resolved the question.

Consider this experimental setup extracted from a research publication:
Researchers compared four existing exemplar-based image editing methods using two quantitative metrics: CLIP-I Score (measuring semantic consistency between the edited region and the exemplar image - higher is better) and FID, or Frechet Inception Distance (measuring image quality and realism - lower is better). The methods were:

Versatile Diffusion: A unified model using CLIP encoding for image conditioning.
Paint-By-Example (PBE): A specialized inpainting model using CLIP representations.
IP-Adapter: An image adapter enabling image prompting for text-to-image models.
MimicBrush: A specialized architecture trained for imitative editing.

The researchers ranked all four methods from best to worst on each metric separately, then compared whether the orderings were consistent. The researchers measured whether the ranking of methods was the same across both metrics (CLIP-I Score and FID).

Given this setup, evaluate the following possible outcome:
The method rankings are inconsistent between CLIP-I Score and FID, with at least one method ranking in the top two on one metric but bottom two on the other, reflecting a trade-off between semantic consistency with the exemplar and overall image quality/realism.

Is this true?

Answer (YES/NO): NO